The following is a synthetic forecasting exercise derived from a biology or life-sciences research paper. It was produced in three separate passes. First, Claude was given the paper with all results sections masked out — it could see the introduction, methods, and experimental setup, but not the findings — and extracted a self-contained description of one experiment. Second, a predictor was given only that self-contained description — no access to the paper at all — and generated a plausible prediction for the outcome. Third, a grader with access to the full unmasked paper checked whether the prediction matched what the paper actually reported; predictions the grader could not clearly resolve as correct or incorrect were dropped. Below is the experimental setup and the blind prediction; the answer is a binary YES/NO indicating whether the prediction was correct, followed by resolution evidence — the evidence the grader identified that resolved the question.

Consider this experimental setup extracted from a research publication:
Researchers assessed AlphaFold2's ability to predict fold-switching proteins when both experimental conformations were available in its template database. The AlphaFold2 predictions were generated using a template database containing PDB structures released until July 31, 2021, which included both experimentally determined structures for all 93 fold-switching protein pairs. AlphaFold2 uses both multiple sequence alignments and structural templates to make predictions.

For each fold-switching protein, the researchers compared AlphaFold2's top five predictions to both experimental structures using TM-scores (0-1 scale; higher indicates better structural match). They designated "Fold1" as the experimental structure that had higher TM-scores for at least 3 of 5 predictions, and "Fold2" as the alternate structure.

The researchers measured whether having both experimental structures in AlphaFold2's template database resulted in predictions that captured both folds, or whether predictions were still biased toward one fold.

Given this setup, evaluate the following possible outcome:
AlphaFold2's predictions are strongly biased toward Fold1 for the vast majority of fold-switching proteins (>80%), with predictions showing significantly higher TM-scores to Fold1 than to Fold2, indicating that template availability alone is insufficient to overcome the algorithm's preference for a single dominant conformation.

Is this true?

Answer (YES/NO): YES